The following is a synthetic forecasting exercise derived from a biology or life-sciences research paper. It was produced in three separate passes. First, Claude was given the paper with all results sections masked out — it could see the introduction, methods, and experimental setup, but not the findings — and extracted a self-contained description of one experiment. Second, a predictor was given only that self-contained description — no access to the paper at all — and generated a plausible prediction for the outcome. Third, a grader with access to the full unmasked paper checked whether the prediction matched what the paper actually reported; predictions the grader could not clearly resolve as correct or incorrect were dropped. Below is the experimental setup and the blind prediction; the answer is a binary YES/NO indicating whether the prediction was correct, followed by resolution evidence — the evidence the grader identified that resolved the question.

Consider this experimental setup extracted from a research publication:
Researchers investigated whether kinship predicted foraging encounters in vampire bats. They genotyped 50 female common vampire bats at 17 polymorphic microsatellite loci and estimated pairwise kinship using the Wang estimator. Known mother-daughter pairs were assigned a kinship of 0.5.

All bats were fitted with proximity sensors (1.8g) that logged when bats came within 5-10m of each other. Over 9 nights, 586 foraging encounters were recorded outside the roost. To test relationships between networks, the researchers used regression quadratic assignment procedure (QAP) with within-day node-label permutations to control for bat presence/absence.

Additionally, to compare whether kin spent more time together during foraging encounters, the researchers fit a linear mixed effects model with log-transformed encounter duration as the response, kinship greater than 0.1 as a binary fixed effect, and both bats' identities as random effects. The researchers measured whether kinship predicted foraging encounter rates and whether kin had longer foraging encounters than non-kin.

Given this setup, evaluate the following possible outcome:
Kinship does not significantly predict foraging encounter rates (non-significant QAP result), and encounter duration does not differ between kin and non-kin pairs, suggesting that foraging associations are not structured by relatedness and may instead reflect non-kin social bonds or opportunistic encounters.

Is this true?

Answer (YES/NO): NO